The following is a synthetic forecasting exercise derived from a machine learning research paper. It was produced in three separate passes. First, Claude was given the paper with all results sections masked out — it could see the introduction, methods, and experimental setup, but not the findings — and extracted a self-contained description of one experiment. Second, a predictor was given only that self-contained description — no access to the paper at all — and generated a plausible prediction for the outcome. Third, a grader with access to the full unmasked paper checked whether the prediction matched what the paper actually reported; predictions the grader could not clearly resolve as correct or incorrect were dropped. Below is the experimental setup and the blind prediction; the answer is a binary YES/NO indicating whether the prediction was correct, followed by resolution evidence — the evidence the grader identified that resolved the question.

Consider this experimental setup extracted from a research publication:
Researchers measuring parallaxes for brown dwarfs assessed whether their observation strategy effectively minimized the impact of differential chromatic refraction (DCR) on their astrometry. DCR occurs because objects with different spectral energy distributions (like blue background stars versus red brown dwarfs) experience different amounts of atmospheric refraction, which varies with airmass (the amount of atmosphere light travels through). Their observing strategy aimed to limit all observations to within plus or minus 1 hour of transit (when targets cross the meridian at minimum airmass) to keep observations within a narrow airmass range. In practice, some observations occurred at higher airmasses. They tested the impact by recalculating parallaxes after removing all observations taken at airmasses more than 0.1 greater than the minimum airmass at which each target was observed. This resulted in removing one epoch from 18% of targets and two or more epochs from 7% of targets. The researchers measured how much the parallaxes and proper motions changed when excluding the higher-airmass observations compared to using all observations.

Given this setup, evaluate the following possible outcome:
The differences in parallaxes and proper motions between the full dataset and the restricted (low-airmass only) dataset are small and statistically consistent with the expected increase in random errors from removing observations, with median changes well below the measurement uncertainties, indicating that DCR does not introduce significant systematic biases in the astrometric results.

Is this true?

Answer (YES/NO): YES